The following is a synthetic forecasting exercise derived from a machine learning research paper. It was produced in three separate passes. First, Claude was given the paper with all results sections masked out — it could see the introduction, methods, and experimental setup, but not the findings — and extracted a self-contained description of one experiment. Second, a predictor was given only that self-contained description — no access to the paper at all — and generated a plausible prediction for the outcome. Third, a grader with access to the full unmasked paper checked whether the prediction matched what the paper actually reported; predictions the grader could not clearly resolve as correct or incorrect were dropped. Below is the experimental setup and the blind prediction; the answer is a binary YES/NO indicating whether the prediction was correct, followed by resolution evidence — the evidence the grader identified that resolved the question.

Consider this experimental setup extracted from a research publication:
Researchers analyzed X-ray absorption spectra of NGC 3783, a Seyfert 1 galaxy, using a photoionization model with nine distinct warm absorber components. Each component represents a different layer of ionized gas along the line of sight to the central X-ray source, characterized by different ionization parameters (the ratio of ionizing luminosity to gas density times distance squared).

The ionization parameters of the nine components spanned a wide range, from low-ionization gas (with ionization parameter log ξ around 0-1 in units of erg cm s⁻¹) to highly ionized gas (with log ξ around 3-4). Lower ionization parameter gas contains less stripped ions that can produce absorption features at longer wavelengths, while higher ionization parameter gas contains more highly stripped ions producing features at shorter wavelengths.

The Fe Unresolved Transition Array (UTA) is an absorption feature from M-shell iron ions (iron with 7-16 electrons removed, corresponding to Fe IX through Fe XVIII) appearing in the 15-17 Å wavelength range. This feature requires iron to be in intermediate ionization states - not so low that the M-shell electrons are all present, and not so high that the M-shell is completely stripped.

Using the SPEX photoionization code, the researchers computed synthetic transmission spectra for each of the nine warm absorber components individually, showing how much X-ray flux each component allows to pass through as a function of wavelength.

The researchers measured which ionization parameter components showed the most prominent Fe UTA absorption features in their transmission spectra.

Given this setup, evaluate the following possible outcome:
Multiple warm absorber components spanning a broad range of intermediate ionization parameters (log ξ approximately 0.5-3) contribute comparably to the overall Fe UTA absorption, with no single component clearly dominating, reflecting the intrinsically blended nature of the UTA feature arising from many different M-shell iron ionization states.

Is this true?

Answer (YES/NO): NO